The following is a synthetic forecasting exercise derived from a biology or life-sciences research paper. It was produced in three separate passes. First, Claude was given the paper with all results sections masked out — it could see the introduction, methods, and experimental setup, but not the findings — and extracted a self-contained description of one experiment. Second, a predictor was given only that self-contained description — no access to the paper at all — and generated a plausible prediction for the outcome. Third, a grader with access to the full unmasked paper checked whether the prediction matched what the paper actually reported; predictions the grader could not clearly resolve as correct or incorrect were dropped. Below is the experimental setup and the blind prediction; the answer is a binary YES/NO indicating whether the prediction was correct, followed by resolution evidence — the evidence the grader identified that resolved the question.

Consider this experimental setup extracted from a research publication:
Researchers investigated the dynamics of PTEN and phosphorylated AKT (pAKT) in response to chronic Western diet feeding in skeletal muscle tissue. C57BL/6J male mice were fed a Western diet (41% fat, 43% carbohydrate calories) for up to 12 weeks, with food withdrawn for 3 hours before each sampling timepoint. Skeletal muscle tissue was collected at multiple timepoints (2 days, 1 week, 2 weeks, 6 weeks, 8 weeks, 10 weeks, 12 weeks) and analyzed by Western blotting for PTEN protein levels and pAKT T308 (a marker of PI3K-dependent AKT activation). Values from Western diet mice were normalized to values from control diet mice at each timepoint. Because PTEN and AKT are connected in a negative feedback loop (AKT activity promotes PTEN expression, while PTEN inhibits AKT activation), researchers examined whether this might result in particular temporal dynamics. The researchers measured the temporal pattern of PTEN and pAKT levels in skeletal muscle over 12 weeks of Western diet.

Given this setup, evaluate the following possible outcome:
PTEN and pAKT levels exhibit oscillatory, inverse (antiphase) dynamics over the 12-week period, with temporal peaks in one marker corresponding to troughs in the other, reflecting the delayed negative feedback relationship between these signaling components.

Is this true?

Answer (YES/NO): YES